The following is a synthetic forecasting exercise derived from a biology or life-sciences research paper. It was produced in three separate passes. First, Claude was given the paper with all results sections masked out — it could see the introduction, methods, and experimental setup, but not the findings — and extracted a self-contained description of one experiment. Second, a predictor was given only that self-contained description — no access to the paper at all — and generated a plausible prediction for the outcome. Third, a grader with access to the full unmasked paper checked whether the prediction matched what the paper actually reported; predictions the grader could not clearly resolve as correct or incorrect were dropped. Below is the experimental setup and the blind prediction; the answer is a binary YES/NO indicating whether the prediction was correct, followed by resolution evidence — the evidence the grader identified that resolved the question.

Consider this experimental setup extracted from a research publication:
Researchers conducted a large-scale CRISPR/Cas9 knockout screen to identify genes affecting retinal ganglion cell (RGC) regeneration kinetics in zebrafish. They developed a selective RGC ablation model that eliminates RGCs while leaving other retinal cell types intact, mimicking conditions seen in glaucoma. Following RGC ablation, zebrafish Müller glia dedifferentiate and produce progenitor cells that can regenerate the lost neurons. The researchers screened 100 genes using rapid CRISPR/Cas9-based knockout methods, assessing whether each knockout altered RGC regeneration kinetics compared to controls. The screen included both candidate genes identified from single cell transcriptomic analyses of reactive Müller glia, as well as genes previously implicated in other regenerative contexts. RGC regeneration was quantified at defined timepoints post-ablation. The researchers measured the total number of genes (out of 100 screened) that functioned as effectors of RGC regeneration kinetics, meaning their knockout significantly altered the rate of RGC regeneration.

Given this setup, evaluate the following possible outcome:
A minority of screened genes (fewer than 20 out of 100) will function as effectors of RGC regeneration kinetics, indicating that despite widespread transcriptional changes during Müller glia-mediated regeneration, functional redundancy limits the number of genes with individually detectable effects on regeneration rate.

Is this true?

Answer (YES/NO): YES